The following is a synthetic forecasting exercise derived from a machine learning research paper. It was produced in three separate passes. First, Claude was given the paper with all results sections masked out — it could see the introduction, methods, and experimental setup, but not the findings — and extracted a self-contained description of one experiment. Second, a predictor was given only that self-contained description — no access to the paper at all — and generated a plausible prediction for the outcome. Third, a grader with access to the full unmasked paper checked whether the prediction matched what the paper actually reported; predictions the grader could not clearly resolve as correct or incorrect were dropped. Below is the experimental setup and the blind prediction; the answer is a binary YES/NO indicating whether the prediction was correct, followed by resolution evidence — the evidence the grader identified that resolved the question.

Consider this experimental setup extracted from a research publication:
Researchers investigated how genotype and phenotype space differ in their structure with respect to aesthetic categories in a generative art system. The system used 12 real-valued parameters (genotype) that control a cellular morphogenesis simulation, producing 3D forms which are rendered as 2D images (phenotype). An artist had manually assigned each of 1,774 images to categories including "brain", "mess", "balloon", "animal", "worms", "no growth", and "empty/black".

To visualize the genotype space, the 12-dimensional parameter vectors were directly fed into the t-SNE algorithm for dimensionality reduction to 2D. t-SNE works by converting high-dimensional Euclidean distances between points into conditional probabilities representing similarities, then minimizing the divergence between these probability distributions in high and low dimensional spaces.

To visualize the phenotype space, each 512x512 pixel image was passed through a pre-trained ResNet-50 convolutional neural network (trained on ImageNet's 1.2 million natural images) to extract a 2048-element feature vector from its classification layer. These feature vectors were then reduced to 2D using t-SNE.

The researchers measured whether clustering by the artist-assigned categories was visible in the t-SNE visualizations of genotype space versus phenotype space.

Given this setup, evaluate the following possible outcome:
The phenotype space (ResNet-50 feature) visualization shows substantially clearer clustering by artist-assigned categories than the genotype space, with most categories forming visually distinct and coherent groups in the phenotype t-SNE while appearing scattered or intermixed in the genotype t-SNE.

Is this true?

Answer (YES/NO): NO